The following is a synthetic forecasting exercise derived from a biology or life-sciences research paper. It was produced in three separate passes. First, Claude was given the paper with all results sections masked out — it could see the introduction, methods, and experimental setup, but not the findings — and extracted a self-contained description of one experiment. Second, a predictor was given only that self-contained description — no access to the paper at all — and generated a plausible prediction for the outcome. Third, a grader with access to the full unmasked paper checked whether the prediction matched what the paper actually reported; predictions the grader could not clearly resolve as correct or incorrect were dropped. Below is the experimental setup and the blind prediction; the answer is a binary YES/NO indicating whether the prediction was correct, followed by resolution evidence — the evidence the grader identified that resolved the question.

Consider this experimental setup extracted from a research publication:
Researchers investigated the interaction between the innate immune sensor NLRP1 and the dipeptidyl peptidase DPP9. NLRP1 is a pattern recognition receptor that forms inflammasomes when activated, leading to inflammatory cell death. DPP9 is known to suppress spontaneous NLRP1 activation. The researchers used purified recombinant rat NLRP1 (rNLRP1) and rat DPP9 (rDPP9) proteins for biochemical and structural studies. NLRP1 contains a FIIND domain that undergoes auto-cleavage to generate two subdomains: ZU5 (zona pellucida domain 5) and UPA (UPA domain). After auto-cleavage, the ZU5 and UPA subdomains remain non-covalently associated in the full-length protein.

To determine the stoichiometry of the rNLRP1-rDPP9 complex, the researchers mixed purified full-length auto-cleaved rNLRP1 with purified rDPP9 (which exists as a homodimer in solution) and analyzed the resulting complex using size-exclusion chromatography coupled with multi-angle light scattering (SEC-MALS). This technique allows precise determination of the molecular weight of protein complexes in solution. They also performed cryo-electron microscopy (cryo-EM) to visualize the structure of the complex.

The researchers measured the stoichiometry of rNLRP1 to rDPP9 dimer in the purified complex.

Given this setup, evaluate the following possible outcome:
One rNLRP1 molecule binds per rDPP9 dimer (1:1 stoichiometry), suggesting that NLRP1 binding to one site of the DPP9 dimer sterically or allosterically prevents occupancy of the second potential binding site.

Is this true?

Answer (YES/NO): NO